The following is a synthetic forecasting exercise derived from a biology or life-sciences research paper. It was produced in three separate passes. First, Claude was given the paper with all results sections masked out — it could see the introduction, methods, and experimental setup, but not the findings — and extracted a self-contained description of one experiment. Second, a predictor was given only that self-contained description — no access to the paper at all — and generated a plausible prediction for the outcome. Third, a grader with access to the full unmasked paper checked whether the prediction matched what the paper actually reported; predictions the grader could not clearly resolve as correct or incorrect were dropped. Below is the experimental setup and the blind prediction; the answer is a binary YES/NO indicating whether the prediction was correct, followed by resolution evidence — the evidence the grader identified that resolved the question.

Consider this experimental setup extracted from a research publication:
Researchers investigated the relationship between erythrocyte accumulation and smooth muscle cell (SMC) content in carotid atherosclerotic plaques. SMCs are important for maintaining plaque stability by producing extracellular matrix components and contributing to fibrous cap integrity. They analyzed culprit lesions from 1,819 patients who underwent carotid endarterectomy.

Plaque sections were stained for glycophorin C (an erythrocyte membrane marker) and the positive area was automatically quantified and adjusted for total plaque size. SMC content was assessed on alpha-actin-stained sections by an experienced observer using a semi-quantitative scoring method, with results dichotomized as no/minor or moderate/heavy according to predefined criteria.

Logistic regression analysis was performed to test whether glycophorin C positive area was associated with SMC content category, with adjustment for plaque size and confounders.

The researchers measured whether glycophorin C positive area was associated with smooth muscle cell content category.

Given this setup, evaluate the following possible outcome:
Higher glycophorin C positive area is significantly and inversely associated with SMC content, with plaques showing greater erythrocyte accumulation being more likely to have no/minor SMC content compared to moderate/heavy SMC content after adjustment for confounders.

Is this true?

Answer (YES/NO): YES